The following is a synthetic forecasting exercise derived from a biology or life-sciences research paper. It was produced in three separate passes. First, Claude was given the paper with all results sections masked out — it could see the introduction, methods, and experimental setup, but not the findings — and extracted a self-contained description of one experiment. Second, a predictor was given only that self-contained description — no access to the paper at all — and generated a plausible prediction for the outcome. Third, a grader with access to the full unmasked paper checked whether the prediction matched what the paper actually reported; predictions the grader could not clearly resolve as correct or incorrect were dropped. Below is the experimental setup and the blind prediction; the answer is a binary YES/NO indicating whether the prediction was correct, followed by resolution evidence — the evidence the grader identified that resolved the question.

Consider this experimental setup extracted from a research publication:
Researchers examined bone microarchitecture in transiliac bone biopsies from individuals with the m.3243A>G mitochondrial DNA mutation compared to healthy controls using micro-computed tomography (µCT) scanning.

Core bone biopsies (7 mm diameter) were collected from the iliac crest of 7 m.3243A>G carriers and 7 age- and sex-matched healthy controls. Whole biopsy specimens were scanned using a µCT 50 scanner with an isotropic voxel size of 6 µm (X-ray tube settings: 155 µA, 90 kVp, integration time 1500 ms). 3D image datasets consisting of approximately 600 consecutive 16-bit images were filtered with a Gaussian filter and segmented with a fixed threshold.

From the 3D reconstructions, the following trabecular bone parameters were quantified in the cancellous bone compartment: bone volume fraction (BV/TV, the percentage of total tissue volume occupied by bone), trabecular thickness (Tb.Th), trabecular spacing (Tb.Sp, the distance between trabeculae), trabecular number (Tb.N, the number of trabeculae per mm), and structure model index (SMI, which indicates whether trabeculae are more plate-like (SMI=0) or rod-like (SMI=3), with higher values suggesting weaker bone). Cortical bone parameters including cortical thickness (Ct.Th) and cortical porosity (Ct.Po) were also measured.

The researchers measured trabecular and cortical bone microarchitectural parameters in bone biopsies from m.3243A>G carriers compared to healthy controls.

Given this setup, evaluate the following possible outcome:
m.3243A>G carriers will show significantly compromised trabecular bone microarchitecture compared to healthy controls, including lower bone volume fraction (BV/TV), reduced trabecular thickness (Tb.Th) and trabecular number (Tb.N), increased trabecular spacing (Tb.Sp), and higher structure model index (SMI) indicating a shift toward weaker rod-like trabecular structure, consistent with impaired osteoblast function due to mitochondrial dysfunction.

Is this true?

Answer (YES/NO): NO